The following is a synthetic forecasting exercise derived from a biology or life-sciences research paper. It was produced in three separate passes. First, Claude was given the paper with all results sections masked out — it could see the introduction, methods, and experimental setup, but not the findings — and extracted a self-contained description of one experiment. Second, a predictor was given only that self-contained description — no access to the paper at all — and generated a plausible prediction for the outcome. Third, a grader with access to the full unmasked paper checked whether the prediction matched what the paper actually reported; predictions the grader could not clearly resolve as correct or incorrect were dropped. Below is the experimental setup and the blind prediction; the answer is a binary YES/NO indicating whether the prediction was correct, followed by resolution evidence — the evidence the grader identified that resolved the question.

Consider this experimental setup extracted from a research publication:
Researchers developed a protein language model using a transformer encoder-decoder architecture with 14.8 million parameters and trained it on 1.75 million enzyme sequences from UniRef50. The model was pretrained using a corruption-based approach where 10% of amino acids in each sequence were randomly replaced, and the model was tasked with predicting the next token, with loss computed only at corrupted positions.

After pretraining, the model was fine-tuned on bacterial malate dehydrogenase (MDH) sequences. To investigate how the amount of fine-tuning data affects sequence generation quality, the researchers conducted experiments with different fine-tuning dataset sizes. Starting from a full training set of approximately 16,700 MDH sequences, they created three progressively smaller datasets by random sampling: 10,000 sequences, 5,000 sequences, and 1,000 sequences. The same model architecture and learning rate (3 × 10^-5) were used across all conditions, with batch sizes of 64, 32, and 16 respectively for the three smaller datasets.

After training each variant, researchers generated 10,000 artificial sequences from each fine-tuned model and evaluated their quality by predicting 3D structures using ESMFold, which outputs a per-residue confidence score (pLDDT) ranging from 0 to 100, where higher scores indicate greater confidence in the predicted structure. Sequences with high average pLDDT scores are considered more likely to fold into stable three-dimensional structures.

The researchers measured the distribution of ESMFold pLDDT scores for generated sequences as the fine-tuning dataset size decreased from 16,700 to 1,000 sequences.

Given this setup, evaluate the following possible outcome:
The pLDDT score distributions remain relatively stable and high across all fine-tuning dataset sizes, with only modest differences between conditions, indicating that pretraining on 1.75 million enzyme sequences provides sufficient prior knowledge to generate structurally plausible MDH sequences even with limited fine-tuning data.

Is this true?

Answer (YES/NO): NO